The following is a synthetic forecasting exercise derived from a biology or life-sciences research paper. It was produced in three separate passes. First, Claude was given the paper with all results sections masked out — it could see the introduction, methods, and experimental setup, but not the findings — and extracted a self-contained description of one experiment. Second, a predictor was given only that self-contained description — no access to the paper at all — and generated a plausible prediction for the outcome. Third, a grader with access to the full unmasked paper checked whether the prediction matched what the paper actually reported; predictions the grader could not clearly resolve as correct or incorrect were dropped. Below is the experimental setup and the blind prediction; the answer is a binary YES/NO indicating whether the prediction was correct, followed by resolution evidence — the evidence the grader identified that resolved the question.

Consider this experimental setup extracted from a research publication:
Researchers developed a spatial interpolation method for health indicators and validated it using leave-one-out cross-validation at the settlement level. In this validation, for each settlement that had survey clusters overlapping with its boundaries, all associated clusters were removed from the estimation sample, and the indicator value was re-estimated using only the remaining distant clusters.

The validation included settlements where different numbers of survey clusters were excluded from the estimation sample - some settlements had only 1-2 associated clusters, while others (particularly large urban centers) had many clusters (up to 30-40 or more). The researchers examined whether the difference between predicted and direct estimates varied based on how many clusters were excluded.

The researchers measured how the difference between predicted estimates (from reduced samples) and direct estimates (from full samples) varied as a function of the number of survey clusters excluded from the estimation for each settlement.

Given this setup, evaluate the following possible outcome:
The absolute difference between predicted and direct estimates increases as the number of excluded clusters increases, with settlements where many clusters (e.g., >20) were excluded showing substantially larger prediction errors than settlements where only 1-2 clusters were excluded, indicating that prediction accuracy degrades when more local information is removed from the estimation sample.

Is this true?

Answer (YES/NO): NO